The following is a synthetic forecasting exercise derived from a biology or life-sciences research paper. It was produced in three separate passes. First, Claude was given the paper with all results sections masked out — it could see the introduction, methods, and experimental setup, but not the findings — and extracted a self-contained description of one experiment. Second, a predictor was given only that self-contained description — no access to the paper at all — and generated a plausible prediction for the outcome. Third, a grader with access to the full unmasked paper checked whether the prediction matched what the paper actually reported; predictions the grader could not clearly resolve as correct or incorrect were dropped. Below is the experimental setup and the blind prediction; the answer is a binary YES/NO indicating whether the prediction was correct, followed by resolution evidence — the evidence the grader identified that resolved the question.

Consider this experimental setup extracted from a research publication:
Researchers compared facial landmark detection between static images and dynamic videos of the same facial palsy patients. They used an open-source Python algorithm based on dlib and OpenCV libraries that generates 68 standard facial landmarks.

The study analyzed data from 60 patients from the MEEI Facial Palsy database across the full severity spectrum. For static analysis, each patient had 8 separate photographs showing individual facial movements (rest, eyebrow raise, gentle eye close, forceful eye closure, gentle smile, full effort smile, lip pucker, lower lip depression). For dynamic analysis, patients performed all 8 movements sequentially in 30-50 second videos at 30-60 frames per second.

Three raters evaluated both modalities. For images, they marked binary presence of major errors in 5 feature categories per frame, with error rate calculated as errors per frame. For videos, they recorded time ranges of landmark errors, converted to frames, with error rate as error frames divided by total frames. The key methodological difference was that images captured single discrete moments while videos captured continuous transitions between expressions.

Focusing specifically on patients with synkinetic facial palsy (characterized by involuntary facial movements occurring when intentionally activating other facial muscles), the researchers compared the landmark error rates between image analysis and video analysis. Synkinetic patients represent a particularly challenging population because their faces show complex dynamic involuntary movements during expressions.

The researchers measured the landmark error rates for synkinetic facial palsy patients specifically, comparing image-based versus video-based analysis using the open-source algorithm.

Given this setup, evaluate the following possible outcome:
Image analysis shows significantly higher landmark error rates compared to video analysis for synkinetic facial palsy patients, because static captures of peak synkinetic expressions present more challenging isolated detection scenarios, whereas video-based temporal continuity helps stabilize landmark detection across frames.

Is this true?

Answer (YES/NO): YES